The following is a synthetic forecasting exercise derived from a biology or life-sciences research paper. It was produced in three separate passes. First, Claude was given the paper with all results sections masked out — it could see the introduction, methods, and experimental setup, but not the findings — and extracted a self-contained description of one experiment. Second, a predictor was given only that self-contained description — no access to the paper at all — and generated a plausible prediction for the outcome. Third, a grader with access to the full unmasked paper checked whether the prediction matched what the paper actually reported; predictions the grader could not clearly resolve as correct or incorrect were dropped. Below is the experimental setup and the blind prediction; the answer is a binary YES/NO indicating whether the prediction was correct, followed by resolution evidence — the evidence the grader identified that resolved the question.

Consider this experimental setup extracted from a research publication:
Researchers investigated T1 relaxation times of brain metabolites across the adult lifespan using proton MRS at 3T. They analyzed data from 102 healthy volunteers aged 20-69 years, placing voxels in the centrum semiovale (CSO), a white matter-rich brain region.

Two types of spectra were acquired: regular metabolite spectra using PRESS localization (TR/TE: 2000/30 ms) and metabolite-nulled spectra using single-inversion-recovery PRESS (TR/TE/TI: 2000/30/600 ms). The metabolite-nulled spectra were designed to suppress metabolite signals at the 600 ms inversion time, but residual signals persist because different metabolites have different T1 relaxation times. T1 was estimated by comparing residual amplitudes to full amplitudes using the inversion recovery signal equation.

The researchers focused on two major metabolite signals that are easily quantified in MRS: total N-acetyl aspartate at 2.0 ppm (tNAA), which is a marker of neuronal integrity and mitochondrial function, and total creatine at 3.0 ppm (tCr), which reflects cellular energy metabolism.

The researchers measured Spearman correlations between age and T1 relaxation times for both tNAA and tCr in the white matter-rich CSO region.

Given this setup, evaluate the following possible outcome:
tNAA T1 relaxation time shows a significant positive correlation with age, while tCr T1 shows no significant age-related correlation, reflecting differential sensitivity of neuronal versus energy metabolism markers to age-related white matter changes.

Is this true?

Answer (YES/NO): NO